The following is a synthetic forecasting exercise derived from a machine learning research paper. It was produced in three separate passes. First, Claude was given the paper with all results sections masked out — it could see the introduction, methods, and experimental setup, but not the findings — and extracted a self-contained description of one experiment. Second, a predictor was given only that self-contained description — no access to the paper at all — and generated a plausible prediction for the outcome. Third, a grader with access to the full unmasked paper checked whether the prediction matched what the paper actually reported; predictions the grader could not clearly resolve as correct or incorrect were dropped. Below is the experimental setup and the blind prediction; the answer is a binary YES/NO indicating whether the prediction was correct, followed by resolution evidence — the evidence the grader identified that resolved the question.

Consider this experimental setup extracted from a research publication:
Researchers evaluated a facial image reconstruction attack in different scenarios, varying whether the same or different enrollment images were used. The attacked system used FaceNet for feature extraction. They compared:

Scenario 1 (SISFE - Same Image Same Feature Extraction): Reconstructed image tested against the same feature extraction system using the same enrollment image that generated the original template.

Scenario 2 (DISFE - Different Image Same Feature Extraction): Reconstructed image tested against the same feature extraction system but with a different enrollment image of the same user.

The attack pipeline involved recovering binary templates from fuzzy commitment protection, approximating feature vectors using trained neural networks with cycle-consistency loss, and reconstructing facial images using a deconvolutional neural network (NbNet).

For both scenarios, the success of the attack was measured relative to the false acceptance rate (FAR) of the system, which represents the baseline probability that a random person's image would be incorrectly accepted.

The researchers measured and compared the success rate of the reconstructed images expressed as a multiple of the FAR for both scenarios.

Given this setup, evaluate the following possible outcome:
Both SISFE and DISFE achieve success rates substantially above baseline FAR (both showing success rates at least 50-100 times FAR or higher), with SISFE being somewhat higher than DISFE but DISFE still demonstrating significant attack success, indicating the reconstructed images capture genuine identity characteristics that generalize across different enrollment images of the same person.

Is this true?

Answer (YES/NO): YES